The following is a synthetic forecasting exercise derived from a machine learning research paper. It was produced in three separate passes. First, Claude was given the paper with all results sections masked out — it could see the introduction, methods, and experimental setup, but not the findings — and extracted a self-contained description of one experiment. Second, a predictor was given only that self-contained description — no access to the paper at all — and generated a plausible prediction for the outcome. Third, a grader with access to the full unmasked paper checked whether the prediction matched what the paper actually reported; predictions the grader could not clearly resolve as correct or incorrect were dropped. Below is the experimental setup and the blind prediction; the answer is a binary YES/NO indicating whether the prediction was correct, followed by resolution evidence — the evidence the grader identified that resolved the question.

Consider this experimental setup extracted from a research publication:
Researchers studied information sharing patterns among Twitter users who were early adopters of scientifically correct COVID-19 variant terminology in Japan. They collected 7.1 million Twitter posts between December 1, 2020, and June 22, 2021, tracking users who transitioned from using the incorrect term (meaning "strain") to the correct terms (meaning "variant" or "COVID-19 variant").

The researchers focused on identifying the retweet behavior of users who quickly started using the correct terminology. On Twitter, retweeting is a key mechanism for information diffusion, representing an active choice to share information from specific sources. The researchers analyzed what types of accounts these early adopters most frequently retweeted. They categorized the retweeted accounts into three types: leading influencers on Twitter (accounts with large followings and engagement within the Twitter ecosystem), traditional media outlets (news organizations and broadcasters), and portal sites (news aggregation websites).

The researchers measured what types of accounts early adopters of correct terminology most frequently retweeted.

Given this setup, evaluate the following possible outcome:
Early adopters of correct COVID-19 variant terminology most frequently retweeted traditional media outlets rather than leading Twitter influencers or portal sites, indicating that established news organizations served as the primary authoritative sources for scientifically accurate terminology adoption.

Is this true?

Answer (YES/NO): NO